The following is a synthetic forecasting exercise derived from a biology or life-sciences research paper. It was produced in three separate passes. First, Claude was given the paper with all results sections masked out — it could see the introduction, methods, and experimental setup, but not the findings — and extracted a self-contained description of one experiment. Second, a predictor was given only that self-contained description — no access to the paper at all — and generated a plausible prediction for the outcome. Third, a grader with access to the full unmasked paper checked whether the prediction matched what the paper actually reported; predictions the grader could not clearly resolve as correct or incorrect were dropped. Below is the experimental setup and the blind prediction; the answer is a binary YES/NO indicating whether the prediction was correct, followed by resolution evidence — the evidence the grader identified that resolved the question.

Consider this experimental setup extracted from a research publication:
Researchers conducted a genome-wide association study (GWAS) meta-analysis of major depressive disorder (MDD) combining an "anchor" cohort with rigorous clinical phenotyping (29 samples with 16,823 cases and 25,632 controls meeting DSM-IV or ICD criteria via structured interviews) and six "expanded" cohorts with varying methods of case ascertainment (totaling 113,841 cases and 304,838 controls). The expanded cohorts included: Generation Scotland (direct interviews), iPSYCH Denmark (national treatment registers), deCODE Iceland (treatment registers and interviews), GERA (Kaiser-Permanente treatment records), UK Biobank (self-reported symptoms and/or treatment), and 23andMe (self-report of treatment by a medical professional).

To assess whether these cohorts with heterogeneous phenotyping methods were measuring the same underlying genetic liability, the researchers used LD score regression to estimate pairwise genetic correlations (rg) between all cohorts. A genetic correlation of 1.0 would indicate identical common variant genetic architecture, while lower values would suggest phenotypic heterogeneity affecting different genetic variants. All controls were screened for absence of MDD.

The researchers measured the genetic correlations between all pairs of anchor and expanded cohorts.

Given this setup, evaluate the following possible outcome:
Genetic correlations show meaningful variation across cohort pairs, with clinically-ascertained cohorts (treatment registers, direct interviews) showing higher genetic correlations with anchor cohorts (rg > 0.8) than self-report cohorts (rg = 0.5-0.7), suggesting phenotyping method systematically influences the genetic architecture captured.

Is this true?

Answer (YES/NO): NO